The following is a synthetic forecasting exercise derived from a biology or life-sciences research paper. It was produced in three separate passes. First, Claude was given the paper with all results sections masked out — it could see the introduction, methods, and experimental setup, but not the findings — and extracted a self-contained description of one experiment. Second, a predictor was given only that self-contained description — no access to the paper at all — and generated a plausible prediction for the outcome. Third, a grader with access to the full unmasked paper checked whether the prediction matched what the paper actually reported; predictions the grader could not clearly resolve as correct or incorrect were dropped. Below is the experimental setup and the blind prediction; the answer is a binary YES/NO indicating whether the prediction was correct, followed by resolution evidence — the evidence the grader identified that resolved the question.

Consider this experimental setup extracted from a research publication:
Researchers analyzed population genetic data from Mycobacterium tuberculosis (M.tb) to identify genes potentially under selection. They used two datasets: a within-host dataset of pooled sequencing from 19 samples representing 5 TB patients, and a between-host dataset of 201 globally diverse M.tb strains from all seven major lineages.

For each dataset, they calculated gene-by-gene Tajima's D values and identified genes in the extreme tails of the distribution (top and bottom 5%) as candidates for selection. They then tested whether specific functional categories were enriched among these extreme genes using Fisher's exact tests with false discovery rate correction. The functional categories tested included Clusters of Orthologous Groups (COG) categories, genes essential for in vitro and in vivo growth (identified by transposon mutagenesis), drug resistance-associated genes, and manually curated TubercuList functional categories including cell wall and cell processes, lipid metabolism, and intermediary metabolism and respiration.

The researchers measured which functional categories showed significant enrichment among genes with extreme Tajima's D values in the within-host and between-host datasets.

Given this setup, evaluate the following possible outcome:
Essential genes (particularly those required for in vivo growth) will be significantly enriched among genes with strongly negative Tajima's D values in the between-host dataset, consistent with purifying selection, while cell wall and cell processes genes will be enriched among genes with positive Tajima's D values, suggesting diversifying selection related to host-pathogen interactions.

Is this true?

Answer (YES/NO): NO